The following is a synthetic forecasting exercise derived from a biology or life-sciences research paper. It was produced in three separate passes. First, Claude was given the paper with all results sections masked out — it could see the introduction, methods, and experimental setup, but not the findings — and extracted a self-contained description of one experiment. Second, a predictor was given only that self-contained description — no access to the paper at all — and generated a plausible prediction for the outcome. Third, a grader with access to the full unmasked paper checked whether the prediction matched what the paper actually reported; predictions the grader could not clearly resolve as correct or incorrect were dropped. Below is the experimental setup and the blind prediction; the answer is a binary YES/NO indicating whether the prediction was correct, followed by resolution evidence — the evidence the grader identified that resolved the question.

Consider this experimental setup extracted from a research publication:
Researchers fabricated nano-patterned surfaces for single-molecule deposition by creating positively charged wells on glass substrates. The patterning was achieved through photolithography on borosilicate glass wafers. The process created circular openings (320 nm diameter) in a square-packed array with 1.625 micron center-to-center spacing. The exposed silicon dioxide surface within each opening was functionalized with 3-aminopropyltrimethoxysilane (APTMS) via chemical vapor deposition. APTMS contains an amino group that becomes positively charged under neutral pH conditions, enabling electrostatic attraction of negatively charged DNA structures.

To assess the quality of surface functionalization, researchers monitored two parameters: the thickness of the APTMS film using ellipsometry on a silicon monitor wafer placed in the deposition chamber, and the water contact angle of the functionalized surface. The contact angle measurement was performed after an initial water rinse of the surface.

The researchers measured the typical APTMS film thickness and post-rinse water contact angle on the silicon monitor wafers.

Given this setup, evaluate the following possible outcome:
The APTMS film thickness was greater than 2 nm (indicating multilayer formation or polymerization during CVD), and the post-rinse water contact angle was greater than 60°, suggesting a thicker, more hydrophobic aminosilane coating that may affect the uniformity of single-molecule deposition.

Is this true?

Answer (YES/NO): NO